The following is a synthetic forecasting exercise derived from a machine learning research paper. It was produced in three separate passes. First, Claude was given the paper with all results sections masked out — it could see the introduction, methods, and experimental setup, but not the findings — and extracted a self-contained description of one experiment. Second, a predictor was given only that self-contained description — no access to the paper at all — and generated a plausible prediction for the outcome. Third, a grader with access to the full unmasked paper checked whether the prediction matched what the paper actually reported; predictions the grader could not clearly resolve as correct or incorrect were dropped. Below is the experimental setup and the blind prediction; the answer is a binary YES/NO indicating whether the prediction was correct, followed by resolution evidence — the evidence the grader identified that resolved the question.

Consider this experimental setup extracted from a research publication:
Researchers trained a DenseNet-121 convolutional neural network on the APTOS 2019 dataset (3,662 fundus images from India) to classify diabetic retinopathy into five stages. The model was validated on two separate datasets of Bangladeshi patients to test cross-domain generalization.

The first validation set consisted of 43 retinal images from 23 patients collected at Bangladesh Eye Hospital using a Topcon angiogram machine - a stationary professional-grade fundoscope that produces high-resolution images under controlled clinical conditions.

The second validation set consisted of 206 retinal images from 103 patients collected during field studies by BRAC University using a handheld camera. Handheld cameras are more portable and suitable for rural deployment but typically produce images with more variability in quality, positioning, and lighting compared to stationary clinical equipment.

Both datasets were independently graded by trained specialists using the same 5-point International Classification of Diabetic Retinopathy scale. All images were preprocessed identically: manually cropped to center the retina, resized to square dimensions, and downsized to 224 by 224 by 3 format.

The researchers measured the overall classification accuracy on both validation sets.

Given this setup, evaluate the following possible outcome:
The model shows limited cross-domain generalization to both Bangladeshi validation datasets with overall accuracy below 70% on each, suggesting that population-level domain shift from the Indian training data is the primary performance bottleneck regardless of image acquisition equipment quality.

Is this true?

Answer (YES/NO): NO